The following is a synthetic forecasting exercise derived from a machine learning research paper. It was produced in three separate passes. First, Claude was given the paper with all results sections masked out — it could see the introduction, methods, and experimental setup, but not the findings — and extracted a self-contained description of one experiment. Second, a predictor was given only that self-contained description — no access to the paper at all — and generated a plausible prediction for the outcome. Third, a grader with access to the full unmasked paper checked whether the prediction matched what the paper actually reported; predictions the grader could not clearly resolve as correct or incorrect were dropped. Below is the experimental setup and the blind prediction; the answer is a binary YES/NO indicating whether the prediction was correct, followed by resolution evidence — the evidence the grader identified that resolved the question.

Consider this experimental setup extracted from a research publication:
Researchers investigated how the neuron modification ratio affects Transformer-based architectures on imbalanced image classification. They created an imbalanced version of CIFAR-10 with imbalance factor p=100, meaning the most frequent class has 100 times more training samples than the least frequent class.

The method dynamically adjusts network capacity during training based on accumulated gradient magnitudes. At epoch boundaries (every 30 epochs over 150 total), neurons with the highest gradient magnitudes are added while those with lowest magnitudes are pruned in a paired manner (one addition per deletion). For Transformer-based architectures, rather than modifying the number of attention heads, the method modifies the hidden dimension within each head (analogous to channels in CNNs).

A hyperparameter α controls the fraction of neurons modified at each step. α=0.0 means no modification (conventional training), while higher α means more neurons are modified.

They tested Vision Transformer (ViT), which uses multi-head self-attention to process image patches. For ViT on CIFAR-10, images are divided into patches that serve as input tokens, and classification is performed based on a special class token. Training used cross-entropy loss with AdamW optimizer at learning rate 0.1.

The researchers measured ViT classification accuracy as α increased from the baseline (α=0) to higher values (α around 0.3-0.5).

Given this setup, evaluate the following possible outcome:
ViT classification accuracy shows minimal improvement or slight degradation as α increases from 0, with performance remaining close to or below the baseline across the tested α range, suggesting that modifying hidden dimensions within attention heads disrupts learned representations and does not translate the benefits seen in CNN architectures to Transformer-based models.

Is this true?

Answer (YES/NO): NO